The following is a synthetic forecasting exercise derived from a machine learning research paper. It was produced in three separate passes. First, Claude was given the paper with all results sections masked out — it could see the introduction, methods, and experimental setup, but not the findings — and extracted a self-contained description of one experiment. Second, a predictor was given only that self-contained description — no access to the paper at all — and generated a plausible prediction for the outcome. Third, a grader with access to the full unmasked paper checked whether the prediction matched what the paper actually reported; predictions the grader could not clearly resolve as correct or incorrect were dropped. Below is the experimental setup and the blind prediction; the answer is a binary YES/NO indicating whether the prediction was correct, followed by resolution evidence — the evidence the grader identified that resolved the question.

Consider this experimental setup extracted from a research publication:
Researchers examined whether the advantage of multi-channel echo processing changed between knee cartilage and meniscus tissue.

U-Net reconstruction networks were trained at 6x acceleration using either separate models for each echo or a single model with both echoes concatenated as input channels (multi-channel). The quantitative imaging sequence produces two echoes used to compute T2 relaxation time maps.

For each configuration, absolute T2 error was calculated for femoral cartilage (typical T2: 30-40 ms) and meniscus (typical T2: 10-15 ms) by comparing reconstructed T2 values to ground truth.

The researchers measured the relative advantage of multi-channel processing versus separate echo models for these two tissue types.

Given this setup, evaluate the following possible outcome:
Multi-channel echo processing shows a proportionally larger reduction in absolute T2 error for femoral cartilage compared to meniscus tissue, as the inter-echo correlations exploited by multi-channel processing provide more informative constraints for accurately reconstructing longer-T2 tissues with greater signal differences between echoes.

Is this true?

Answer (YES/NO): NO